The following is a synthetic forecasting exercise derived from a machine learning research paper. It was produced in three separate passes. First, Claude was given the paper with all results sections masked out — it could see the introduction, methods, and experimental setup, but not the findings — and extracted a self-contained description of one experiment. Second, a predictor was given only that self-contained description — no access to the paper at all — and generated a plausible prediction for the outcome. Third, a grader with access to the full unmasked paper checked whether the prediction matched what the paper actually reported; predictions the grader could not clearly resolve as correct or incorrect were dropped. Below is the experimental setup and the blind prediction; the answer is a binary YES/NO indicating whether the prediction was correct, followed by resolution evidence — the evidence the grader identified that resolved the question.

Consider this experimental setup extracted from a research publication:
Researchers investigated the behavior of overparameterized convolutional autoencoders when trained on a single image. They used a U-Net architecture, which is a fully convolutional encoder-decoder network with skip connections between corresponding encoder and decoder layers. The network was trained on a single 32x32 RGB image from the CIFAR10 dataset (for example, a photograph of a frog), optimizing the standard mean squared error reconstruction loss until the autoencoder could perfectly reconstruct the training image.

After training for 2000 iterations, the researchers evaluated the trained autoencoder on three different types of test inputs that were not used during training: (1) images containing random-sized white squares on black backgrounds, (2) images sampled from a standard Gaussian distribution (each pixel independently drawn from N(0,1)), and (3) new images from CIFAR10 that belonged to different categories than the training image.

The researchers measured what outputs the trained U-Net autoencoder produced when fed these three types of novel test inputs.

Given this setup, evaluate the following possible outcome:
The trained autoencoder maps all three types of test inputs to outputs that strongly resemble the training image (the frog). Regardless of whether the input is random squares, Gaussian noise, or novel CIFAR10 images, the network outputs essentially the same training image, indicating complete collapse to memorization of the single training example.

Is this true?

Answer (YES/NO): YES